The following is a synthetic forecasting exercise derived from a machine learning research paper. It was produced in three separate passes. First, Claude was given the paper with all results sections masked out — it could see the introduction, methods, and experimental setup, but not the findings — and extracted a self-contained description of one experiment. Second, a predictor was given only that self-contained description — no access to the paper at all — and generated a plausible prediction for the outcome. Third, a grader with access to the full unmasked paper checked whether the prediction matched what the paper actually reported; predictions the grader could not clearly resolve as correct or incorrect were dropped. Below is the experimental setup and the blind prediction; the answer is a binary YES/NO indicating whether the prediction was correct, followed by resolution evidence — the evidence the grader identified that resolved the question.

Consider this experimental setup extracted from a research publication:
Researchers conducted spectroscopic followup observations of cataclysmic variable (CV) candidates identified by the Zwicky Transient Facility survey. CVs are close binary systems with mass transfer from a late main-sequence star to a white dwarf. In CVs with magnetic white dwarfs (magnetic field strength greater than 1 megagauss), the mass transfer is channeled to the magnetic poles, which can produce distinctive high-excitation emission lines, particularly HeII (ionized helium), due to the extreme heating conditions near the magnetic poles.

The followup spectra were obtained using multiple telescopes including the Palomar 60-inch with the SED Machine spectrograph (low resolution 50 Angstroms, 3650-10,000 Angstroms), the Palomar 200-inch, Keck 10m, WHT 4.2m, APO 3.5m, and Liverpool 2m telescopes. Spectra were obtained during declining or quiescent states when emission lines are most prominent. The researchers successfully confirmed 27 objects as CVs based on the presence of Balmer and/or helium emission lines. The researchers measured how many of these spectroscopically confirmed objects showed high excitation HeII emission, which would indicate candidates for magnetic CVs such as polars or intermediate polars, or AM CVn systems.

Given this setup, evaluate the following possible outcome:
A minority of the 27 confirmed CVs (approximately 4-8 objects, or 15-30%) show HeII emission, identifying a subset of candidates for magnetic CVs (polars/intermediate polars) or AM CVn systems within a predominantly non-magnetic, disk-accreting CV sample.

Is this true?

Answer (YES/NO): NO